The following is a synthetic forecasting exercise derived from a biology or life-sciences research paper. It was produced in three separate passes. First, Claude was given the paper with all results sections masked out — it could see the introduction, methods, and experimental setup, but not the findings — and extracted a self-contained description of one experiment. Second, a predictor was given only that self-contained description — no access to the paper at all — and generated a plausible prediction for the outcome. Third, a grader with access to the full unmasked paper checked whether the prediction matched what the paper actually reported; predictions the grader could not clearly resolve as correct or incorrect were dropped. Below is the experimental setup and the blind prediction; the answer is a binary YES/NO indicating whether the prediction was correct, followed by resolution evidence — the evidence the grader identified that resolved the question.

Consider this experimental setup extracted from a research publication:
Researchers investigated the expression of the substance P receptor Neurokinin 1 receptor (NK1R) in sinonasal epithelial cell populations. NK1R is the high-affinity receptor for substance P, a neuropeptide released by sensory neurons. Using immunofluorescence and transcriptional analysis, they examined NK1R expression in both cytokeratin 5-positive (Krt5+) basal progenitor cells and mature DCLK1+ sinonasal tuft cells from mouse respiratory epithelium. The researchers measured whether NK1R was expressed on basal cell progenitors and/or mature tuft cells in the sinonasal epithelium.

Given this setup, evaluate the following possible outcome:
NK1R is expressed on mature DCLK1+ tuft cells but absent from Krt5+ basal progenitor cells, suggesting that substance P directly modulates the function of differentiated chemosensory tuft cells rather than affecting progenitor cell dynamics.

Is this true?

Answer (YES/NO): NO